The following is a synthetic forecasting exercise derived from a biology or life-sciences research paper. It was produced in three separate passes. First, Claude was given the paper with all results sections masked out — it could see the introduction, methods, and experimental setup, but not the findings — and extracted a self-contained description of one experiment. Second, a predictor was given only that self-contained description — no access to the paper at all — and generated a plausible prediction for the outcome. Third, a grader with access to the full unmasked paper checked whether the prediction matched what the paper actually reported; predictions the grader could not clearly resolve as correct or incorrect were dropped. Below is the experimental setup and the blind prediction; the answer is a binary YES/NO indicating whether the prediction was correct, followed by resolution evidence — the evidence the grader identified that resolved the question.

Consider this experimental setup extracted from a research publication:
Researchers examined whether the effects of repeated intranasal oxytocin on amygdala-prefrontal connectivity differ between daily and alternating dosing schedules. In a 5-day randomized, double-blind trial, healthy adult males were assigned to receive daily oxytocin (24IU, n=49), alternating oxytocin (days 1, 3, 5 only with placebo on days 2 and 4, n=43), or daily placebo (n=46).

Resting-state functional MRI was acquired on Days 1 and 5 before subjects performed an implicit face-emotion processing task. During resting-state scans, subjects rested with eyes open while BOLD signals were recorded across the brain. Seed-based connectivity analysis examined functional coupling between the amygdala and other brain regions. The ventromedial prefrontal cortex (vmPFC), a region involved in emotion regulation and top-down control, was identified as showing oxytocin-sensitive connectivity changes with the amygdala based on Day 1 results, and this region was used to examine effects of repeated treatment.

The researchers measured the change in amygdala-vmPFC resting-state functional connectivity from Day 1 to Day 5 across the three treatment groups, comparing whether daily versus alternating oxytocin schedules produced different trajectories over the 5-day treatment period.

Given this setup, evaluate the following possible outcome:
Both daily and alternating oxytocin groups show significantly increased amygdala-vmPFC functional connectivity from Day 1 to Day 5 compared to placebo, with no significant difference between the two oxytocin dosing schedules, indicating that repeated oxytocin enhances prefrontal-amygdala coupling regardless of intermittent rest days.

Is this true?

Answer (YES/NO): YES